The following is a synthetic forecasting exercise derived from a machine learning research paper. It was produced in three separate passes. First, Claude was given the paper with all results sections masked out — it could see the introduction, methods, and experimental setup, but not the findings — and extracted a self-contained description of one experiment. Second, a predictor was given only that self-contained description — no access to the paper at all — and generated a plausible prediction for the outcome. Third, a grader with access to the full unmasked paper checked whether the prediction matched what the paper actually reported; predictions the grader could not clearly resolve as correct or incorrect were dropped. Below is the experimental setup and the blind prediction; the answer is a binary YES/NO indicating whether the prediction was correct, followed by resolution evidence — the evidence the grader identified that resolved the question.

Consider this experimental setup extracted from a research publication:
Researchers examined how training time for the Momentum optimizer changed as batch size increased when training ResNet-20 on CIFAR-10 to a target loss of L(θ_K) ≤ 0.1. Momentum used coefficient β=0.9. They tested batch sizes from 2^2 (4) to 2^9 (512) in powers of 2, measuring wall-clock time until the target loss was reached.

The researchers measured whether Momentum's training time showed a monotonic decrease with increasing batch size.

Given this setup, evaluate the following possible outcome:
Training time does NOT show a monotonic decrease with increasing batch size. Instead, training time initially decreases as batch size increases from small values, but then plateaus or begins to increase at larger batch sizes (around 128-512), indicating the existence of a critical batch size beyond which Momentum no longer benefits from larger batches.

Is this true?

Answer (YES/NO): YES